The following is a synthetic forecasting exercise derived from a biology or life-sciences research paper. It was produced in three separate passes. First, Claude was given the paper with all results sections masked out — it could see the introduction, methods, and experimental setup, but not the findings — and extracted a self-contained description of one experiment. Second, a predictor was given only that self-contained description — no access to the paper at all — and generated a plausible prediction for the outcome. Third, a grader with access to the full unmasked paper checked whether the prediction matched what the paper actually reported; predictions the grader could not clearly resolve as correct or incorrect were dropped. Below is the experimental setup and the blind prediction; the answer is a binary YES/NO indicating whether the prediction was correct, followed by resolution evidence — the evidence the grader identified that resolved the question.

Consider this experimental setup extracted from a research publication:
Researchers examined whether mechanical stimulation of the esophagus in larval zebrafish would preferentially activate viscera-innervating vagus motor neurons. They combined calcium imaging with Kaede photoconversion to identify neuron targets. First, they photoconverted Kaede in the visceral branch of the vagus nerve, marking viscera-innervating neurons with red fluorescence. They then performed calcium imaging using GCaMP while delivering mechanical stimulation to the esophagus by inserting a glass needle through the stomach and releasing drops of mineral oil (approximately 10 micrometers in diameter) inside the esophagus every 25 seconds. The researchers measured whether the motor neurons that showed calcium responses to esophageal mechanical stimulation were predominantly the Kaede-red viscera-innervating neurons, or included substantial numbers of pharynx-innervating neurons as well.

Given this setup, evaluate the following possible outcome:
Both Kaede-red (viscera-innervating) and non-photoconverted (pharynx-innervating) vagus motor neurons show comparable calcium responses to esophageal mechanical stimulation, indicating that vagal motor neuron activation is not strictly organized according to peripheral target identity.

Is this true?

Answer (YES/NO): NO